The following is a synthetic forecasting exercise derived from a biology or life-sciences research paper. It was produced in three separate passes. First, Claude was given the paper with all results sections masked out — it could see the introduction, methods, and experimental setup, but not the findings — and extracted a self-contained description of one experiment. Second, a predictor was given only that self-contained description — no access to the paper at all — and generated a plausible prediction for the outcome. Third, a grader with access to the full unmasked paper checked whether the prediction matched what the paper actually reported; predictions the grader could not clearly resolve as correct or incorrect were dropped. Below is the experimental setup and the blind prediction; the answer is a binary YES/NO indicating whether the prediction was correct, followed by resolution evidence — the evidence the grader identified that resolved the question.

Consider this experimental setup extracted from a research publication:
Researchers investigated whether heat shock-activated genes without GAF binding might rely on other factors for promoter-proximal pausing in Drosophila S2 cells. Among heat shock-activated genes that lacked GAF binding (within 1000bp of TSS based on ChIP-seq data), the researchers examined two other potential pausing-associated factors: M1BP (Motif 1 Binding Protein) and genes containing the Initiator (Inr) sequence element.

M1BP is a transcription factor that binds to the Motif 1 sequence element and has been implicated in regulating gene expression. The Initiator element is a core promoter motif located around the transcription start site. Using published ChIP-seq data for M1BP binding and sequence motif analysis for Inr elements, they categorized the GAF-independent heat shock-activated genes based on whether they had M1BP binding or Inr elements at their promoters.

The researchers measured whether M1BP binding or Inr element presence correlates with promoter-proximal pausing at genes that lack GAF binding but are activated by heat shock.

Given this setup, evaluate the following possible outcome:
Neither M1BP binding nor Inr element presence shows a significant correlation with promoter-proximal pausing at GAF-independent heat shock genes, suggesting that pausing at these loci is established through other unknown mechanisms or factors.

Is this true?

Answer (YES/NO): NO